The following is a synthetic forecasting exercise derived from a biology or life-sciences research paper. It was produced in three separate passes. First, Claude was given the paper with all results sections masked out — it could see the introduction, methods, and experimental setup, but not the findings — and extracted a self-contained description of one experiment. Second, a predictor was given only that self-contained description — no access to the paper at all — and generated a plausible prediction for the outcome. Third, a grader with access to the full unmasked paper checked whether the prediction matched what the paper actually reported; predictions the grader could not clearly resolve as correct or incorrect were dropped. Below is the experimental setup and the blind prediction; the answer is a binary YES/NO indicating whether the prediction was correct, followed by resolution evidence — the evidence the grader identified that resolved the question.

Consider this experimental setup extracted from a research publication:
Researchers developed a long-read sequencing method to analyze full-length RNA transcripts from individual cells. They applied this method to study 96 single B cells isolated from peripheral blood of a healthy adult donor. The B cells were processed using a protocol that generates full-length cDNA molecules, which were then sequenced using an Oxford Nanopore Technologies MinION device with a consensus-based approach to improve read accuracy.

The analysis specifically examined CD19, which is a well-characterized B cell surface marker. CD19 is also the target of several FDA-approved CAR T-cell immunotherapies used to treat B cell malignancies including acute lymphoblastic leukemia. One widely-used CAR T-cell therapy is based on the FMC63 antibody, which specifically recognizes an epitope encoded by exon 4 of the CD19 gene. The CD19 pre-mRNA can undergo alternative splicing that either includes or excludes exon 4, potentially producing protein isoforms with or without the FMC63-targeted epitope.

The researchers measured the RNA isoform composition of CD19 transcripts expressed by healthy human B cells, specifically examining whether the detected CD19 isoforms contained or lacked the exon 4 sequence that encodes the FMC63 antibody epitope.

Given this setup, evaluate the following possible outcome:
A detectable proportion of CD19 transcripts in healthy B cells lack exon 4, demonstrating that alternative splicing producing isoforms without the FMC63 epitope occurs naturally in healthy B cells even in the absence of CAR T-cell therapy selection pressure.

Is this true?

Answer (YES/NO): YES